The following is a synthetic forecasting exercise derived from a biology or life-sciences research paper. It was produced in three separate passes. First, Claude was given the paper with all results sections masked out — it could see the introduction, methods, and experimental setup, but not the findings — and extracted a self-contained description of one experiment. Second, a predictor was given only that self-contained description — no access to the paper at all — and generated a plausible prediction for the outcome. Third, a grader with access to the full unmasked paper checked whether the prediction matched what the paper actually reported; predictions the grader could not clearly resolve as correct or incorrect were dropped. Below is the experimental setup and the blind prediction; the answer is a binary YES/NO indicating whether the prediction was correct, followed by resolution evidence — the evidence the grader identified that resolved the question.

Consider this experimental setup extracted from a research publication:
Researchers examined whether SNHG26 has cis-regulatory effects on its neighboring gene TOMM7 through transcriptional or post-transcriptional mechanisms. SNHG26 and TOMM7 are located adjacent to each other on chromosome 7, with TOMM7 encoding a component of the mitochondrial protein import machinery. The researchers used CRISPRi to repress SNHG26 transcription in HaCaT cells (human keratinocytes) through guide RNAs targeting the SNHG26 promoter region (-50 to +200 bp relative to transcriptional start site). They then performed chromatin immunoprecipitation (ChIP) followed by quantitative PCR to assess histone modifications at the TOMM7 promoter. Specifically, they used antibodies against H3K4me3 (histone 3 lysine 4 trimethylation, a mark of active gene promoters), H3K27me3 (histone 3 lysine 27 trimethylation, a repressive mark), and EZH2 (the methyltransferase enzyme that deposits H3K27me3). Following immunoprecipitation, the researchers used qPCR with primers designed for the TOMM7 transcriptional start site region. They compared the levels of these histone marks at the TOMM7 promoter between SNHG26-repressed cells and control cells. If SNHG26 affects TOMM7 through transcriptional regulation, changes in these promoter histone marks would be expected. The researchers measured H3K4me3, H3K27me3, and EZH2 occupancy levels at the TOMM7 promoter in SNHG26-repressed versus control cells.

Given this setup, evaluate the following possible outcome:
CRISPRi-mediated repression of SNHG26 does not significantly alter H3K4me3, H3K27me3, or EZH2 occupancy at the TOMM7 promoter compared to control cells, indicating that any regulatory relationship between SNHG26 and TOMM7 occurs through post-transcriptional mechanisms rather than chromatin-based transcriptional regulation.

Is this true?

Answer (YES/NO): YES